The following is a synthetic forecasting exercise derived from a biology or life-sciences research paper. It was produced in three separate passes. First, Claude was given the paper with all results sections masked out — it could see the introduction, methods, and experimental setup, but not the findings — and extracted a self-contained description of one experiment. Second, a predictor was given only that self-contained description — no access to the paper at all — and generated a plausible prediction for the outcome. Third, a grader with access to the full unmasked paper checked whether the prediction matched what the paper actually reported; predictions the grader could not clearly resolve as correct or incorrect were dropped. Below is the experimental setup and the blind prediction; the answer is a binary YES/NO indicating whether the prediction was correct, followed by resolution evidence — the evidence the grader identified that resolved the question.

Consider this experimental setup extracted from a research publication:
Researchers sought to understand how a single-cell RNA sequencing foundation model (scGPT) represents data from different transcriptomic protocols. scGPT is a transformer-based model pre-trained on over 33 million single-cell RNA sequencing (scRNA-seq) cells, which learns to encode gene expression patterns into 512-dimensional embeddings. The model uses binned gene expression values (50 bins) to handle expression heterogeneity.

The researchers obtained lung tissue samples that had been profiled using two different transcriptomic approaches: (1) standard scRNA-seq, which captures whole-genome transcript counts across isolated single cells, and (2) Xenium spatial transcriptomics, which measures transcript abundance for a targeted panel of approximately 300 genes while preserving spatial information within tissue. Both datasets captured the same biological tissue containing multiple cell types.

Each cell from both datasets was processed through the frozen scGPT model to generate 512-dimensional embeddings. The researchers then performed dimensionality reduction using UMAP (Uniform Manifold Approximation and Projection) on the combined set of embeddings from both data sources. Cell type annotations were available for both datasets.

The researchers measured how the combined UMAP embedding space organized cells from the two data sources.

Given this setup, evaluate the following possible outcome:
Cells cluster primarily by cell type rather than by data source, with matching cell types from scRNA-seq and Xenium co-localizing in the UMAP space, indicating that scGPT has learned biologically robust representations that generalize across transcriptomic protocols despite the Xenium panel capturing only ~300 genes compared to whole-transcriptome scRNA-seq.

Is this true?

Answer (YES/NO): NO